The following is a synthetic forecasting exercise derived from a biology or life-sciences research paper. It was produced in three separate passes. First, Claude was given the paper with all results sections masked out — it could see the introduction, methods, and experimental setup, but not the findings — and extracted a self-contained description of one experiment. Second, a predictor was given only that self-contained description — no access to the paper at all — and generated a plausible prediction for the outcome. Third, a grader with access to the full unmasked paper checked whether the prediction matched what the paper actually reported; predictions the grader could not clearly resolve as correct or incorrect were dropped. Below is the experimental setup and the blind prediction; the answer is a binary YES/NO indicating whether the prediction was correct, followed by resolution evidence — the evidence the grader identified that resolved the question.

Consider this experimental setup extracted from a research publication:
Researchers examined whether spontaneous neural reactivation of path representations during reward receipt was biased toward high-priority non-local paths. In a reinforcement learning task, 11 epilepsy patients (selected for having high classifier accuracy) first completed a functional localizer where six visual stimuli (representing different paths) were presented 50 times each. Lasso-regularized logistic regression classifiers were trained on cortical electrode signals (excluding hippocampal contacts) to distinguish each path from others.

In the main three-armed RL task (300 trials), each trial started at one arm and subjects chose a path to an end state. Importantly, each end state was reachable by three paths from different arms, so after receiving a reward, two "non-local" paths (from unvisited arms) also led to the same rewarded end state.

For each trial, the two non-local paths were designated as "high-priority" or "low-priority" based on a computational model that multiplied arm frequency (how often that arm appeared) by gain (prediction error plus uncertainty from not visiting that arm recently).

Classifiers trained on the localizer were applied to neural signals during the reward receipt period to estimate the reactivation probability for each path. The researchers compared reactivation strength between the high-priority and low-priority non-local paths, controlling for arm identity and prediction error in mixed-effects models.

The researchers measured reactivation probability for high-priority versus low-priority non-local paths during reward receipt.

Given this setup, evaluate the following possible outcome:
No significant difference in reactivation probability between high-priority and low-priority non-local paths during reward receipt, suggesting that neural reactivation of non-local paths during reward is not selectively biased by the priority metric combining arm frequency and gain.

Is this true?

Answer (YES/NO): NO